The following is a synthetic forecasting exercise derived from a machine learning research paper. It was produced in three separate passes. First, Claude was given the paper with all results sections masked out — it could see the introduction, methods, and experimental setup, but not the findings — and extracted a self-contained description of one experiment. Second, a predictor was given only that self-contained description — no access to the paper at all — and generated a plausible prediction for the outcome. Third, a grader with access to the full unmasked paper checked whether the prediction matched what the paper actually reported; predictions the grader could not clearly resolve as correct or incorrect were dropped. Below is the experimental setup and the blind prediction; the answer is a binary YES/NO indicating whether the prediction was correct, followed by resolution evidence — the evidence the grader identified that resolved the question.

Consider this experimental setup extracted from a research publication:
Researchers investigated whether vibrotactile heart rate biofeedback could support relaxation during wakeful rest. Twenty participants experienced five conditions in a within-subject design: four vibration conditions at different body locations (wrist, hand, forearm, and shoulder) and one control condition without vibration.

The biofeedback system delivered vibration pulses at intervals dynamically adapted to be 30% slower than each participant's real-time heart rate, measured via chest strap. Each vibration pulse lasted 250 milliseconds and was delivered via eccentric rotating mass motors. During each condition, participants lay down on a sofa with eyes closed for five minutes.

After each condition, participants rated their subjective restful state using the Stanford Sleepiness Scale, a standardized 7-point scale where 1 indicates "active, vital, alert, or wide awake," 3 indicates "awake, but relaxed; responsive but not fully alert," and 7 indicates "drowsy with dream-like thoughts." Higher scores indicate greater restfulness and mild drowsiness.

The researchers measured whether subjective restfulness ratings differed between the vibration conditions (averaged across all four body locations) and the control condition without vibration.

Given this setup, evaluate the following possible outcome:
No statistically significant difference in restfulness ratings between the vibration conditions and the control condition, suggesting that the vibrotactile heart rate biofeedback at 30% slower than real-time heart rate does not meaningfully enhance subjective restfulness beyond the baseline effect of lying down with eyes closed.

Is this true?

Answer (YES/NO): NO